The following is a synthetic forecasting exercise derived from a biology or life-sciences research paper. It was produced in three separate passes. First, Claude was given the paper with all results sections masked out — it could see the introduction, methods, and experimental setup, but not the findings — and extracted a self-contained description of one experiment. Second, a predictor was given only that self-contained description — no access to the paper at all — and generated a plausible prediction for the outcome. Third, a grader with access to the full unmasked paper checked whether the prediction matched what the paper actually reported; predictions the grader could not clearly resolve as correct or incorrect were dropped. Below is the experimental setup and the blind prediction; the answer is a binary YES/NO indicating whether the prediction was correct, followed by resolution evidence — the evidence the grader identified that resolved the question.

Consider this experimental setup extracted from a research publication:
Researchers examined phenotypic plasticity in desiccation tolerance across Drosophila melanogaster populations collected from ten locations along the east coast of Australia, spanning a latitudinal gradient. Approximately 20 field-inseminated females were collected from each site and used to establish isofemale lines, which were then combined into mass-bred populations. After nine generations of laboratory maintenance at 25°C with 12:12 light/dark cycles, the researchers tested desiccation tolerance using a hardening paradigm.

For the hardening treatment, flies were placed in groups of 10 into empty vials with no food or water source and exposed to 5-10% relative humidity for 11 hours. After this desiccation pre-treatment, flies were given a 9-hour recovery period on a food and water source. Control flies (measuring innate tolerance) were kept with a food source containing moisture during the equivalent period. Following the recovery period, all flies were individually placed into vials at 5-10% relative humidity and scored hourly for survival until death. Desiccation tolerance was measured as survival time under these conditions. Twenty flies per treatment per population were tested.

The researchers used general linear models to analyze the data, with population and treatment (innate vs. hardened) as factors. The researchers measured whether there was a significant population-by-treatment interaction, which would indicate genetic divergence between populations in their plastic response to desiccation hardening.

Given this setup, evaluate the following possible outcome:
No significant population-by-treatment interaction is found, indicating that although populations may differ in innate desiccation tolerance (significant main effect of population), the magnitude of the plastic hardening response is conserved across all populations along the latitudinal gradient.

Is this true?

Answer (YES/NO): NO